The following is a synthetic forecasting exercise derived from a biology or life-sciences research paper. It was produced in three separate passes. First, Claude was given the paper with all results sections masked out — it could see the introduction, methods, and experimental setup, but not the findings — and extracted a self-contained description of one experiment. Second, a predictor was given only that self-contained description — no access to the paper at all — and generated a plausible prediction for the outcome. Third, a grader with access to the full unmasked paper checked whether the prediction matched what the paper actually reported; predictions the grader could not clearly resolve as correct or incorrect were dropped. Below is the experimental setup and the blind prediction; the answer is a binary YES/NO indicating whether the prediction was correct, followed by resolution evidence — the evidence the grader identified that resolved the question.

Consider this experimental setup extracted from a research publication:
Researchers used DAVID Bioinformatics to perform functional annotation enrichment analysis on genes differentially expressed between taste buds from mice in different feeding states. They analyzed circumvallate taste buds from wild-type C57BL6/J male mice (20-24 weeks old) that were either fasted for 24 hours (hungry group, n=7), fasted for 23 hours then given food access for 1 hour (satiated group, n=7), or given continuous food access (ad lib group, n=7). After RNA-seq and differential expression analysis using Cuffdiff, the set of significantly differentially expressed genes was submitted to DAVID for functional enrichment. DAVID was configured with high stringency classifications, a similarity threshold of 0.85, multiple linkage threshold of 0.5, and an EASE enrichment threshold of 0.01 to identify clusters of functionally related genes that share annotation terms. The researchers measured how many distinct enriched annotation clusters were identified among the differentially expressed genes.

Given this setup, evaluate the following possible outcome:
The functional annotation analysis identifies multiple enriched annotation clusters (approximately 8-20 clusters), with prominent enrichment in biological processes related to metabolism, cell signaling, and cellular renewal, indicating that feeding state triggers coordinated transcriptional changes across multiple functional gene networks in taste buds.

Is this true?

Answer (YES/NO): NO